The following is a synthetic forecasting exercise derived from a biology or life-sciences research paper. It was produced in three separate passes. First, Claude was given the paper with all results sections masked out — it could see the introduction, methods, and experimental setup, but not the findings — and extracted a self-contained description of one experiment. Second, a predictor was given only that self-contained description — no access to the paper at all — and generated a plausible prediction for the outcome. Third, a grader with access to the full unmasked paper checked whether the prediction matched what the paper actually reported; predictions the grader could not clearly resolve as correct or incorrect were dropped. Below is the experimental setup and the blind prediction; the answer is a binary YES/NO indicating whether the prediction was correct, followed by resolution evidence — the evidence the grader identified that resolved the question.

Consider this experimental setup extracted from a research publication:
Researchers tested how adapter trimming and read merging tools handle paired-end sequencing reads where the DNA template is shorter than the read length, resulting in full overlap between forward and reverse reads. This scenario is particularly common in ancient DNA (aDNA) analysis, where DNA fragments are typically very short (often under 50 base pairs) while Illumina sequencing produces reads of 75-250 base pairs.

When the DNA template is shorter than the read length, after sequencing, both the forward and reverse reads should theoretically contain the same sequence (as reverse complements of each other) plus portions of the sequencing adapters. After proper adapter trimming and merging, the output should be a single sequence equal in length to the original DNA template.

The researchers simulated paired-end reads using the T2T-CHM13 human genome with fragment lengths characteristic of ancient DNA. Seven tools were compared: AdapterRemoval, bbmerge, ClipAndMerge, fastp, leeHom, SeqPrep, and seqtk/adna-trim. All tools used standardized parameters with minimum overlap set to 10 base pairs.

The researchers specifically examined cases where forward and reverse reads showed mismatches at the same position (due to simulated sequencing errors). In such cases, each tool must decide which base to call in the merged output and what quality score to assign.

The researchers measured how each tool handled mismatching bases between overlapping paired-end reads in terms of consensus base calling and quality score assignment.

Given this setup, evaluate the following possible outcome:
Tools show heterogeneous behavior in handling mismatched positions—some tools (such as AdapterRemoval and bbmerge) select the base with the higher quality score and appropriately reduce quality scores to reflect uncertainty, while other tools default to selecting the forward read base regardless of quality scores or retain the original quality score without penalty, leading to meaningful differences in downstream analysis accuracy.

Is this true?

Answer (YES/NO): NO